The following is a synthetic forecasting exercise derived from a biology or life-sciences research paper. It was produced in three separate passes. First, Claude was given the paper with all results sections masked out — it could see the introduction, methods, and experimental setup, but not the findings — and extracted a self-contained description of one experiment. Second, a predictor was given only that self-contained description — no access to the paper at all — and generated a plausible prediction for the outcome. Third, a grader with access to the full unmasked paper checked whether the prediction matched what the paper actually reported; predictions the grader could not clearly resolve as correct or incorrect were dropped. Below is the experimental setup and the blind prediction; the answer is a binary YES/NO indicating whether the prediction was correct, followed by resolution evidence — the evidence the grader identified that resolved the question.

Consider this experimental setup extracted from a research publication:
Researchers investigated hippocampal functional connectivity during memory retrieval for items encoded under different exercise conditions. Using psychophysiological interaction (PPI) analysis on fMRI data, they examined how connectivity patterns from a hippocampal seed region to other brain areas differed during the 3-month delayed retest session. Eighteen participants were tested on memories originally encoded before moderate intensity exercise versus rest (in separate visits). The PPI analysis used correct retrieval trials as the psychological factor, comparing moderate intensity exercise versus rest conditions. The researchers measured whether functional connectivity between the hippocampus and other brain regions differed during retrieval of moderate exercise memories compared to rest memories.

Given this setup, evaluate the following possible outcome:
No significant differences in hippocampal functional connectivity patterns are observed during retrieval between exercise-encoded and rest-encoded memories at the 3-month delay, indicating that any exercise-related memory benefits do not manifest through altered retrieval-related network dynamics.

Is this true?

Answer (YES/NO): NO